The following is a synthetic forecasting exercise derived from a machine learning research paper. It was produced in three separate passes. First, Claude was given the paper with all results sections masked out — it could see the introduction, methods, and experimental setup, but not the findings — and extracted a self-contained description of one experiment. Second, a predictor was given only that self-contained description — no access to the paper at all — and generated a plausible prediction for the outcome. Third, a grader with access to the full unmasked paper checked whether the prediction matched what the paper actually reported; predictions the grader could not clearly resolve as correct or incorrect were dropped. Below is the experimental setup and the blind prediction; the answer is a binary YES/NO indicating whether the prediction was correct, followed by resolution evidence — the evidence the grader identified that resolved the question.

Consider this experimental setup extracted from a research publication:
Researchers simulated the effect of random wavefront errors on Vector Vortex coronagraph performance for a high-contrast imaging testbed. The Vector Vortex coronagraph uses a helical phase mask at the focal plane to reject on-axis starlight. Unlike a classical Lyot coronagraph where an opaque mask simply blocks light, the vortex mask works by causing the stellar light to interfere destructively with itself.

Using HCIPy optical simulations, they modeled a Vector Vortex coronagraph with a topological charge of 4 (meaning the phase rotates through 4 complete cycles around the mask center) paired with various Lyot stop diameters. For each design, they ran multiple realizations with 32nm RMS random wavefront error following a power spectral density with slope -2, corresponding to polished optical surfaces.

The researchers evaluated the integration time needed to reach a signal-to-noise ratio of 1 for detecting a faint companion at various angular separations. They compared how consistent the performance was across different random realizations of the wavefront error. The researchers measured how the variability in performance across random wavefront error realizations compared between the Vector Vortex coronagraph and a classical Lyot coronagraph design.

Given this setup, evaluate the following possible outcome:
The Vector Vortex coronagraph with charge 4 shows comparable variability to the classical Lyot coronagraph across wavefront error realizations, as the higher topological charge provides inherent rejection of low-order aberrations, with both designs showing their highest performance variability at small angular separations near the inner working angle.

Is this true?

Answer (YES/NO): NO